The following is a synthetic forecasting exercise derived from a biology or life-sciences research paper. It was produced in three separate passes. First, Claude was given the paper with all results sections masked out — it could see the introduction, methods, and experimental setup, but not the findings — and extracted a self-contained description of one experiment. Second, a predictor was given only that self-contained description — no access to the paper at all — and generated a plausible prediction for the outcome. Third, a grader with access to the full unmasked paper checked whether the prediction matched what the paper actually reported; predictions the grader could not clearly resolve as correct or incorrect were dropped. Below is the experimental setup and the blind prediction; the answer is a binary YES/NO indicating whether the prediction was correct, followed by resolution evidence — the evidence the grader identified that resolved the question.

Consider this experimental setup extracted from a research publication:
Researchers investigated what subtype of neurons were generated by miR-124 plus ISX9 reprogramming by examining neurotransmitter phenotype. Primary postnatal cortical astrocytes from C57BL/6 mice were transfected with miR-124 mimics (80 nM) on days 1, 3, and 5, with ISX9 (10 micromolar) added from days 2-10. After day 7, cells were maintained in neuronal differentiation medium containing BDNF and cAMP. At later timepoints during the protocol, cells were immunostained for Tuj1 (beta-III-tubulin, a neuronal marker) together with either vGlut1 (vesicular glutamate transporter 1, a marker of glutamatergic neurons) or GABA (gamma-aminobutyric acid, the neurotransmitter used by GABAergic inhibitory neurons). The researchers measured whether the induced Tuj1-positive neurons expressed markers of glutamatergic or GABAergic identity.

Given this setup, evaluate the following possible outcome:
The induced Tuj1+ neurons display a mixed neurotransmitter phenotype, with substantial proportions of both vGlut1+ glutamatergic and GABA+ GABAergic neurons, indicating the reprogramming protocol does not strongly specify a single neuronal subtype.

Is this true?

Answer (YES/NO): NO